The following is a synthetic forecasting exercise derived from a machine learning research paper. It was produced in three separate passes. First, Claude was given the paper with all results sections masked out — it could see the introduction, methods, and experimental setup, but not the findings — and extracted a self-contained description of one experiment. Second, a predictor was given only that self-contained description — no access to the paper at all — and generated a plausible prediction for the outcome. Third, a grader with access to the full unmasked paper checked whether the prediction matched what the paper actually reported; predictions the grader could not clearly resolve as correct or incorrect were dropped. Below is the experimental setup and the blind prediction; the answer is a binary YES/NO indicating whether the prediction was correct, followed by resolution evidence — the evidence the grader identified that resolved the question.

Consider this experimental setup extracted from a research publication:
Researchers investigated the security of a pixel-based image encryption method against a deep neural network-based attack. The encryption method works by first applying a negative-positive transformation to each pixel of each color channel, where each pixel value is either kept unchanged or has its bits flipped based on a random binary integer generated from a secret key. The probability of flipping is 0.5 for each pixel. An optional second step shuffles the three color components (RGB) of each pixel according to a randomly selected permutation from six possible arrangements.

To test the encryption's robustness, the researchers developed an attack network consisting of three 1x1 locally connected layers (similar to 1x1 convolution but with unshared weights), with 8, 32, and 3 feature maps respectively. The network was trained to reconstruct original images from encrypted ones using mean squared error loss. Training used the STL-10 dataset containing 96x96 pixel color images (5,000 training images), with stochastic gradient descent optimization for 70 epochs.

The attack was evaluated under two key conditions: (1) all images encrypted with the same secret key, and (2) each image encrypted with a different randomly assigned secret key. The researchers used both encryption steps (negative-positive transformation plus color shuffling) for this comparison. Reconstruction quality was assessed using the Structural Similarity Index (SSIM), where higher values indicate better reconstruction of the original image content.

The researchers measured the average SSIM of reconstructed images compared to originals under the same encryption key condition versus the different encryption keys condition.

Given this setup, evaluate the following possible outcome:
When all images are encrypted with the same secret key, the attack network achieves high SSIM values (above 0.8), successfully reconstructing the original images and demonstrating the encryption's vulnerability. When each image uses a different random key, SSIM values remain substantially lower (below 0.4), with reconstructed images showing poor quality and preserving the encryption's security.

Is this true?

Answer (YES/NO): NO